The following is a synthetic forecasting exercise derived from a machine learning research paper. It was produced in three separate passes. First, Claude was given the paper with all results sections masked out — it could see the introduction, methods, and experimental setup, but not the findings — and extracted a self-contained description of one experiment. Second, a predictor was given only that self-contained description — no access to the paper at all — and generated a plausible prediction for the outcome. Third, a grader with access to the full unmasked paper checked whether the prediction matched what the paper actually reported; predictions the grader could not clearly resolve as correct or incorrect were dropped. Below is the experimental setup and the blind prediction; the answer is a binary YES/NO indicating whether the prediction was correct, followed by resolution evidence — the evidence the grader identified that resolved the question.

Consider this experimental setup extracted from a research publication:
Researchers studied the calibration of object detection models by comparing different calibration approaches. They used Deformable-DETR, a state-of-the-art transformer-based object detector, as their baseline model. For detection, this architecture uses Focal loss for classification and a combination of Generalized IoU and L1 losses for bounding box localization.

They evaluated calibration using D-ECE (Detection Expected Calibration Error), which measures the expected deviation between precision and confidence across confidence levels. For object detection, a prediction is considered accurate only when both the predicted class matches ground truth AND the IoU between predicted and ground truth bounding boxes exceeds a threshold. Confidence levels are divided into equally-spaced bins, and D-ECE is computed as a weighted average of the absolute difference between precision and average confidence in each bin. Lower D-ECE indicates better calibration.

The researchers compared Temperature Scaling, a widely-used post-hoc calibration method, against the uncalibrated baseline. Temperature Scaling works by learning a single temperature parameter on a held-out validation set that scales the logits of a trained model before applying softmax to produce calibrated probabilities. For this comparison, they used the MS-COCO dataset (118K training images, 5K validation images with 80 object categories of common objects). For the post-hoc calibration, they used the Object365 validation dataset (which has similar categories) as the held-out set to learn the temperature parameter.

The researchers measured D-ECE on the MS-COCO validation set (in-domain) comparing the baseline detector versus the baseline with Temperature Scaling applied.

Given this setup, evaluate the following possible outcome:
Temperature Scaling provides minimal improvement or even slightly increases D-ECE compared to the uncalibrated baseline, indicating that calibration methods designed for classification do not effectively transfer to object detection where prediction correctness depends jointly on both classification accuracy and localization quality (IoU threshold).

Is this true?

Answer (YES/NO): YES